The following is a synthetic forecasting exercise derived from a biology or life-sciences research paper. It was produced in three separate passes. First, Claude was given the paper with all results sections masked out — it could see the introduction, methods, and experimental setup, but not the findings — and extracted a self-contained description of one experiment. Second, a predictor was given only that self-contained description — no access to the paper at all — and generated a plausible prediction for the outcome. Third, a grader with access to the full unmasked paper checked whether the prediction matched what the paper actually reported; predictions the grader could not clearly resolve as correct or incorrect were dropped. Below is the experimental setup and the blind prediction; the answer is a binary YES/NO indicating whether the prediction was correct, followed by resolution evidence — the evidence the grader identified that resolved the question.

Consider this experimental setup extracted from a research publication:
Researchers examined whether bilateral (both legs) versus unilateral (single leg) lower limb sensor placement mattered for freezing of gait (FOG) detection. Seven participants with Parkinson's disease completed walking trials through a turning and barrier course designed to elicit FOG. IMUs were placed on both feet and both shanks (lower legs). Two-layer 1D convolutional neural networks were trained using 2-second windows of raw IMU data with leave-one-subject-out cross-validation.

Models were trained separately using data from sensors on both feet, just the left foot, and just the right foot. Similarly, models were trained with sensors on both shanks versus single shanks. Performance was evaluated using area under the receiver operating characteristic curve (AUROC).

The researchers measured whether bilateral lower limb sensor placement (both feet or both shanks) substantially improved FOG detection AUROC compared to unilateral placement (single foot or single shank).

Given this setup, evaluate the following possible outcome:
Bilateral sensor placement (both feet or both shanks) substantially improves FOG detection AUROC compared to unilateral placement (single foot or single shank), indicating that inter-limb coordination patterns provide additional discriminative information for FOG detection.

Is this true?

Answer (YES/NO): NO